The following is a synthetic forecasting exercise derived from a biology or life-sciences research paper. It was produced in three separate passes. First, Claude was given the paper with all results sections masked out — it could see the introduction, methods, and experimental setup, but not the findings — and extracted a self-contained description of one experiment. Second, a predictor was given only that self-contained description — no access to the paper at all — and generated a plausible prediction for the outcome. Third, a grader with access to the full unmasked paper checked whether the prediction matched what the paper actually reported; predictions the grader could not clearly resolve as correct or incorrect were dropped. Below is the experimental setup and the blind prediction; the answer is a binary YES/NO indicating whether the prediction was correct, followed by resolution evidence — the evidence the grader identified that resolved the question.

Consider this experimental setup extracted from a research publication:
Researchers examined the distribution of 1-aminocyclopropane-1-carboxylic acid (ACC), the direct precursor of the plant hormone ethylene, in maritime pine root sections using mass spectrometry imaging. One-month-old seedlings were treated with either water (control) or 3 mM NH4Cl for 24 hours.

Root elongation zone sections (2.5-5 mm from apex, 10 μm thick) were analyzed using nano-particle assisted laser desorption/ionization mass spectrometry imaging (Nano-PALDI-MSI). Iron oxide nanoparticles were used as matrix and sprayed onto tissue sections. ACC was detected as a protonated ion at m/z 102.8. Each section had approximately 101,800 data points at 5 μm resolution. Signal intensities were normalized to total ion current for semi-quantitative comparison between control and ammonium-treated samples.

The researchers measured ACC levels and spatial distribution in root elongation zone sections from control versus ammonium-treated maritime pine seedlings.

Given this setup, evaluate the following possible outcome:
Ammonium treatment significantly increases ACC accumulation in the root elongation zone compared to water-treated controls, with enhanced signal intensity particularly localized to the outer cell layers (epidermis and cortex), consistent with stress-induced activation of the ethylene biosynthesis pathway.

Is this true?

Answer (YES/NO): NO